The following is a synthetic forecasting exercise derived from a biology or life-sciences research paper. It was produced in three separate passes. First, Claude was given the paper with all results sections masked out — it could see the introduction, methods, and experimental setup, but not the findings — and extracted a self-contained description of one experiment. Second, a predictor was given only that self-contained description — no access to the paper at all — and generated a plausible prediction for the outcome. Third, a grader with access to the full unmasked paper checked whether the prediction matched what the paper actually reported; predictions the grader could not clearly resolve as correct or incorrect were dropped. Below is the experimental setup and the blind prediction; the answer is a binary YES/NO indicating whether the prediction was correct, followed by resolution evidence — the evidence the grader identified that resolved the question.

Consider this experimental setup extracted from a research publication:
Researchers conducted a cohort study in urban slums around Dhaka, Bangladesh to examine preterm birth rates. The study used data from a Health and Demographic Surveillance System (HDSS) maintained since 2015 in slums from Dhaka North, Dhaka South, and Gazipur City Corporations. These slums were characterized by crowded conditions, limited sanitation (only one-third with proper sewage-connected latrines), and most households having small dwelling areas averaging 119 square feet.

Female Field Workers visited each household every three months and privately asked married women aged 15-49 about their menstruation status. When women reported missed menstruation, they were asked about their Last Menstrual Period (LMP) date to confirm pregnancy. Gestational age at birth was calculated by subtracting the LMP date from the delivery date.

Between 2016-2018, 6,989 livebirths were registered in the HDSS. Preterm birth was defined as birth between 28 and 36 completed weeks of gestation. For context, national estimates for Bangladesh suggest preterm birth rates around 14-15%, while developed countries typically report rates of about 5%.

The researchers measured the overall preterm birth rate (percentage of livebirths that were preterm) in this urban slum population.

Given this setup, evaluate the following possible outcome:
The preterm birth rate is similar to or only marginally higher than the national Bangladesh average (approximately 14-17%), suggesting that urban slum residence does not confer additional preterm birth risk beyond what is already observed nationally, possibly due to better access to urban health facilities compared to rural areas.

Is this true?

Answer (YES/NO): NO